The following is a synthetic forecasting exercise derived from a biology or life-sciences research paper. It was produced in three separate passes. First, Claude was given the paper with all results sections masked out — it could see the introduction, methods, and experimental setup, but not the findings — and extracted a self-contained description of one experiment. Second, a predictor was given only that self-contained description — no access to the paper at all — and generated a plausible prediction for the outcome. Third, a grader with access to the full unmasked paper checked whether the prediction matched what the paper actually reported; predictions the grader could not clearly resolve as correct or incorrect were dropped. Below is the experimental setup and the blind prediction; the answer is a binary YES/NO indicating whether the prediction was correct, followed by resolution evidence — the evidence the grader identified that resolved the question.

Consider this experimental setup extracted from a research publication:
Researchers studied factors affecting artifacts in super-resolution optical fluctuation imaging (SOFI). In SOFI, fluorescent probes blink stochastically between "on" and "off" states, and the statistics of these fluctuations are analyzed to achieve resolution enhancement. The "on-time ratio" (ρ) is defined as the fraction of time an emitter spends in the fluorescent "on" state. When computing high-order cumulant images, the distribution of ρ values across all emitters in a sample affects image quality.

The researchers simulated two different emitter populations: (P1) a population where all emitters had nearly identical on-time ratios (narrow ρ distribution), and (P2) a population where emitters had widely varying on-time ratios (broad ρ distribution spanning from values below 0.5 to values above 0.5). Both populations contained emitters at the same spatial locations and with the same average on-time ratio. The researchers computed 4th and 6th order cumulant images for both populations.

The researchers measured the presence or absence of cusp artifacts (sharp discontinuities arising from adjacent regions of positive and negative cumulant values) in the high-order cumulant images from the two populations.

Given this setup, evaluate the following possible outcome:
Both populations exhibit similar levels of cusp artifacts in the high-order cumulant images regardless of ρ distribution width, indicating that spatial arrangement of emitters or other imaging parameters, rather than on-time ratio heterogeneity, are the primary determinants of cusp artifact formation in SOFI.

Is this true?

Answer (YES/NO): NO